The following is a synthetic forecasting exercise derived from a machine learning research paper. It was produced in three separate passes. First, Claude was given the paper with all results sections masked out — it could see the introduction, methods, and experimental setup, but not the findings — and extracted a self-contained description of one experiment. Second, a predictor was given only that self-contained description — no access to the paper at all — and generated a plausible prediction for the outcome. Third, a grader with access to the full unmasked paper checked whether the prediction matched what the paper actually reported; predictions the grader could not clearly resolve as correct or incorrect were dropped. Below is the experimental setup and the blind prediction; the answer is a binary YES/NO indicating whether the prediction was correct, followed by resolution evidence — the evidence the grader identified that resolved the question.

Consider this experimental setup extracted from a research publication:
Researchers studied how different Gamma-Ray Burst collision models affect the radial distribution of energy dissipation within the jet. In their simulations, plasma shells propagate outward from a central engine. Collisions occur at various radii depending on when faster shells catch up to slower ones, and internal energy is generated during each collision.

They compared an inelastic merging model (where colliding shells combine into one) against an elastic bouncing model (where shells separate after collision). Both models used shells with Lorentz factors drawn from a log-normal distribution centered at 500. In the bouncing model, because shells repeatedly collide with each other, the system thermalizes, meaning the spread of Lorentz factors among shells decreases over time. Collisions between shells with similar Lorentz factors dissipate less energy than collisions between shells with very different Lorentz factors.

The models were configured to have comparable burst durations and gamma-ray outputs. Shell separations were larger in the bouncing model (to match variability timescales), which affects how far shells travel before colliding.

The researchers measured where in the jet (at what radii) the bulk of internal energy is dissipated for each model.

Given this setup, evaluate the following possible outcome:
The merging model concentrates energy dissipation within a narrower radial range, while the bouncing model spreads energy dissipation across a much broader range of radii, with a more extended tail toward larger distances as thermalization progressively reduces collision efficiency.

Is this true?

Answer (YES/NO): NO